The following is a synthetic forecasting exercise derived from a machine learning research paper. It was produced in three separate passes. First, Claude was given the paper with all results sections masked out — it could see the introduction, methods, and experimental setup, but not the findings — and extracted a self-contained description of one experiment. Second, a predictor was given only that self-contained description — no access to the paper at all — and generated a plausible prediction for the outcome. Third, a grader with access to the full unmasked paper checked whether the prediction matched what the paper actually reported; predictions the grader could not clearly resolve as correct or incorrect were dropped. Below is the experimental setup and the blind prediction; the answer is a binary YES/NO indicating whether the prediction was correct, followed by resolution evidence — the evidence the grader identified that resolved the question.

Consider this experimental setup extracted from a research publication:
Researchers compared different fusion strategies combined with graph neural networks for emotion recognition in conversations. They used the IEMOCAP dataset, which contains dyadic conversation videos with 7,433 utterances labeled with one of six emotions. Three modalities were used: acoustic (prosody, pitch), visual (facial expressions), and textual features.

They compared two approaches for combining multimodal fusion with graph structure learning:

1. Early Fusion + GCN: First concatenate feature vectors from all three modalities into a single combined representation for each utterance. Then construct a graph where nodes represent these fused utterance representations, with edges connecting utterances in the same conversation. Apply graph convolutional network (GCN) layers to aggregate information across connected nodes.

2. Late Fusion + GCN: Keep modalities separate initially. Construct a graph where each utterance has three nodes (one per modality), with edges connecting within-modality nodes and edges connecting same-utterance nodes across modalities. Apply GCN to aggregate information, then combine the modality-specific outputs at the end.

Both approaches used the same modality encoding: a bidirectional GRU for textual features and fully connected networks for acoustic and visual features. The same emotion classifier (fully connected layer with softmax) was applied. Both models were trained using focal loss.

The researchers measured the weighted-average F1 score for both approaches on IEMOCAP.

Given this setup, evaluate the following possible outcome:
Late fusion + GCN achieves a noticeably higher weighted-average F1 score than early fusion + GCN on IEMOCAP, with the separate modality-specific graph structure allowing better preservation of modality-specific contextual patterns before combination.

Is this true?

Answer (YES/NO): YES